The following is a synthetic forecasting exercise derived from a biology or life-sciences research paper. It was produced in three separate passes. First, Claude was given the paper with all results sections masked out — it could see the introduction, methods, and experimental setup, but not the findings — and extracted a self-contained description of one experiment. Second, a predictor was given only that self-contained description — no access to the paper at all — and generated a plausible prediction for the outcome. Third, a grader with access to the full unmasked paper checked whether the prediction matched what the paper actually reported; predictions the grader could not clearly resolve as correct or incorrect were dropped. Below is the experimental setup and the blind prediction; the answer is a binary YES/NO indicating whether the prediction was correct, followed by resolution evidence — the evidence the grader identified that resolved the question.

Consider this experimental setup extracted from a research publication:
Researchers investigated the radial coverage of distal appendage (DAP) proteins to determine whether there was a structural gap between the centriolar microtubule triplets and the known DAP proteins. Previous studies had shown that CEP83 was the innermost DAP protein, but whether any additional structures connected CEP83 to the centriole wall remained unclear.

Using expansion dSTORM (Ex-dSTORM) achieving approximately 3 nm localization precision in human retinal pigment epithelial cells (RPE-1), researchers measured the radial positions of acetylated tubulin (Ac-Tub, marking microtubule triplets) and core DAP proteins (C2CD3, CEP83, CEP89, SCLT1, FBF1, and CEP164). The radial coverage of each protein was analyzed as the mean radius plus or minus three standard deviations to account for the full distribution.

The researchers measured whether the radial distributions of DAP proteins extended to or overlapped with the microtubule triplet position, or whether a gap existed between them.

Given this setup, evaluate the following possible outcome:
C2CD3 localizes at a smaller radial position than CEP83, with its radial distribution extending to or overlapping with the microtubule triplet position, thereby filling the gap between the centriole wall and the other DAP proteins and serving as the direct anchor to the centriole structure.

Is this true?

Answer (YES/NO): NO